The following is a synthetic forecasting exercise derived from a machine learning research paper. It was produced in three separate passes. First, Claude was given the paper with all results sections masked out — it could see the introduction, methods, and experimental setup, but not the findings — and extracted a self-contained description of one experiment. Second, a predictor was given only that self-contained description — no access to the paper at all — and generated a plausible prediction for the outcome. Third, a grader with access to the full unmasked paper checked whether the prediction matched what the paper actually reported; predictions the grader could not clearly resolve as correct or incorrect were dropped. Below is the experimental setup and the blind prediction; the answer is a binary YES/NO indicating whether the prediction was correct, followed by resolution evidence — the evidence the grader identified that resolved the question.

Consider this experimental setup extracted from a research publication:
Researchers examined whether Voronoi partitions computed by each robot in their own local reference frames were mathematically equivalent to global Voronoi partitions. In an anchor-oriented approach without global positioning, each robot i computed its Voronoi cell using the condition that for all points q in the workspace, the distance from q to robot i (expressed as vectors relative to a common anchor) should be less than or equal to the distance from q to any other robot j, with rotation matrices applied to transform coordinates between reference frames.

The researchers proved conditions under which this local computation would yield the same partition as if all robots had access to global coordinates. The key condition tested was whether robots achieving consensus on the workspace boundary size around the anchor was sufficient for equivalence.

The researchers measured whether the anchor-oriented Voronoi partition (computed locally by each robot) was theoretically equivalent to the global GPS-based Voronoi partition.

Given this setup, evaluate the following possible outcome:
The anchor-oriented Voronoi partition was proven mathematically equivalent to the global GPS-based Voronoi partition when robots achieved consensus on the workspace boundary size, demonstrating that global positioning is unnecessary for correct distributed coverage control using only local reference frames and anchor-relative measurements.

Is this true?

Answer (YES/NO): YES